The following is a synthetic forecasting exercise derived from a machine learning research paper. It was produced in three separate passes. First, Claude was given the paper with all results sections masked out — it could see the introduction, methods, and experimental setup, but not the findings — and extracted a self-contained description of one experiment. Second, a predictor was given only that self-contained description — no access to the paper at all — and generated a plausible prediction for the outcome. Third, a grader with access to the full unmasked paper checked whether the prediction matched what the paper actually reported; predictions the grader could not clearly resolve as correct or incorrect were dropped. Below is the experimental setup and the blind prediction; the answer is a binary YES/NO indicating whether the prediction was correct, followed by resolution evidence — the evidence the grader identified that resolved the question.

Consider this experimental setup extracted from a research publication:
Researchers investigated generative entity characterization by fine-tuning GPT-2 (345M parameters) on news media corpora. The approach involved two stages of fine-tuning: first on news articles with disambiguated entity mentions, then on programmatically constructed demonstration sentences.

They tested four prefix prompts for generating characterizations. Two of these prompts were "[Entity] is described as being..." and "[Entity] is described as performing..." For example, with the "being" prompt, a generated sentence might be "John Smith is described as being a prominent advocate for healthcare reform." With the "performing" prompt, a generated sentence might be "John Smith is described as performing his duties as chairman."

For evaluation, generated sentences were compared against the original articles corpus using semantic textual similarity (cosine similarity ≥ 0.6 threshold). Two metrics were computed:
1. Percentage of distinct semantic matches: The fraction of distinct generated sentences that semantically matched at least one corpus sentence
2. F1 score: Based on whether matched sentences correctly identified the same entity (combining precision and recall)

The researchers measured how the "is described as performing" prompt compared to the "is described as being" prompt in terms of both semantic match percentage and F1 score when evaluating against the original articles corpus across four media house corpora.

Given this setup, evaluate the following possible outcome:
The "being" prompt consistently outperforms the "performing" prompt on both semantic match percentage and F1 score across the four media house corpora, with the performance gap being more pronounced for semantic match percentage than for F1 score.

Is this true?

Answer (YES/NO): NO